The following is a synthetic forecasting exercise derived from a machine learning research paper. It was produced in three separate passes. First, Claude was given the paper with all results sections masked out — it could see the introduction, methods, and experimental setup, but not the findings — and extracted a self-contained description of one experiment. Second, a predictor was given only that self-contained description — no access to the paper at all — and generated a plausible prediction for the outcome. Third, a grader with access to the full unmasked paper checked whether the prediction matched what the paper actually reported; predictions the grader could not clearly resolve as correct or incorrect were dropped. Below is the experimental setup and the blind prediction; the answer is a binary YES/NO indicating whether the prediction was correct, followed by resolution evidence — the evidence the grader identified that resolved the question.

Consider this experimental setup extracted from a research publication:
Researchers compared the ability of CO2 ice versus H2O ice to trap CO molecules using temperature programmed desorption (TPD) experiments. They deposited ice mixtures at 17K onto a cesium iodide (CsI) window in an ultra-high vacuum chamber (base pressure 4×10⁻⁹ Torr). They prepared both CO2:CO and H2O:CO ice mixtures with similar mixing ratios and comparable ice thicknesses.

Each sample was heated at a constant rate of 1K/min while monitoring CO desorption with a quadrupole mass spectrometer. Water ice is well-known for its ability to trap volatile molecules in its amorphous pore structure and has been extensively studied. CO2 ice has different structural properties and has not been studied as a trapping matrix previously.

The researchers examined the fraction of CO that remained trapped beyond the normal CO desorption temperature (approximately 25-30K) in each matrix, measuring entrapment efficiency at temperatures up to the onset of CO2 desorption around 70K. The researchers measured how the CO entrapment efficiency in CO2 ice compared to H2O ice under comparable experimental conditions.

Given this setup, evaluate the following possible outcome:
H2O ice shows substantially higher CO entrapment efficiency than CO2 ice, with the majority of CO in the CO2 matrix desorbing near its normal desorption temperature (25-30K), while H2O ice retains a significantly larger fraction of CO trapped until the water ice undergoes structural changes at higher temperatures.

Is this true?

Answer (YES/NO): NO